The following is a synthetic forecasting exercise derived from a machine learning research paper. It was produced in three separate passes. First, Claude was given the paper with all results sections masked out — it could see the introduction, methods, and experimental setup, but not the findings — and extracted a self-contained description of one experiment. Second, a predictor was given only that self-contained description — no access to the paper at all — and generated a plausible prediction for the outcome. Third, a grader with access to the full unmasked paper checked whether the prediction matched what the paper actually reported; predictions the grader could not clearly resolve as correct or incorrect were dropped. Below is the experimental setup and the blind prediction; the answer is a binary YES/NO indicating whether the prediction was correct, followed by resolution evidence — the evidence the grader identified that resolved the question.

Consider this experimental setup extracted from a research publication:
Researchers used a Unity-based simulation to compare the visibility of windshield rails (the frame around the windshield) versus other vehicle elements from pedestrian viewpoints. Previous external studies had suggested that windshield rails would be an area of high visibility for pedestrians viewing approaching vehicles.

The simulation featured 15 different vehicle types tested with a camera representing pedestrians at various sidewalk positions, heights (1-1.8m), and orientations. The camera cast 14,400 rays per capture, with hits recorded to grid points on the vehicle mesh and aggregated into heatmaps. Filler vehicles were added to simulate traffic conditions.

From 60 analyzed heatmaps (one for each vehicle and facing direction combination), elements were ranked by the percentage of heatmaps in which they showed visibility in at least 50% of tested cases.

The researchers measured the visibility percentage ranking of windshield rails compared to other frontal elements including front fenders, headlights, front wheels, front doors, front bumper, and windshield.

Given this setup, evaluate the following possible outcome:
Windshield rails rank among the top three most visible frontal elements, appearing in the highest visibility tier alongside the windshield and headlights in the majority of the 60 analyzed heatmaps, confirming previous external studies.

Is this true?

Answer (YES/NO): NO